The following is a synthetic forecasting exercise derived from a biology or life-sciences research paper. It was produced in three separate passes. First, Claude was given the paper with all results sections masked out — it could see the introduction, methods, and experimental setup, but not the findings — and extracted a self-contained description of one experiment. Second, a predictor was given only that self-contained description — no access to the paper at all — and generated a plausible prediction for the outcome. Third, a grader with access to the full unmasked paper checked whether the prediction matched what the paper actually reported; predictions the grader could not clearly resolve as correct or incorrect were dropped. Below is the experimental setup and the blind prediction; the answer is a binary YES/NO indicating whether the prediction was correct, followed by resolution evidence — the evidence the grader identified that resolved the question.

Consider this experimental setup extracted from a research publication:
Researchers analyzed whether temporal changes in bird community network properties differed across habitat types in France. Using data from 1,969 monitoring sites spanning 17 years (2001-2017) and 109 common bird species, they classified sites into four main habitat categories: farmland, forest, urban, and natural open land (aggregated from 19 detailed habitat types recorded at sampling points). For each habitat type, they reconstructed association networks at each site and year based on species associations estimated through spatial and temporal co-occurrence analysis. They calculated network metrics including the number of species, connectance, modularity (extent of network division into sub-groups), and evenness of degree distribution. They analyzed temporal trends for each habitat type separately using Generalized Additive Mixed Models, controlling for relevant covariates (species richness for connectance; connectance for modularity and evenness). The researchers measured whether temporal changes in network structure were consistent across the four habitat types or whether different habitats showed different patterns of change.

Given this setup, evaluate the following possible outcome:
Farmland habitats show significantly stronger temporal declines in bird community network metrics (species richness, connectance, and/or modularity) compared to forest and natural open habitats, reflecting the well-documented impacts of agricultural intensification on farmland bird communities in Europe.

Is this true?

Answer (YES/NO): NO